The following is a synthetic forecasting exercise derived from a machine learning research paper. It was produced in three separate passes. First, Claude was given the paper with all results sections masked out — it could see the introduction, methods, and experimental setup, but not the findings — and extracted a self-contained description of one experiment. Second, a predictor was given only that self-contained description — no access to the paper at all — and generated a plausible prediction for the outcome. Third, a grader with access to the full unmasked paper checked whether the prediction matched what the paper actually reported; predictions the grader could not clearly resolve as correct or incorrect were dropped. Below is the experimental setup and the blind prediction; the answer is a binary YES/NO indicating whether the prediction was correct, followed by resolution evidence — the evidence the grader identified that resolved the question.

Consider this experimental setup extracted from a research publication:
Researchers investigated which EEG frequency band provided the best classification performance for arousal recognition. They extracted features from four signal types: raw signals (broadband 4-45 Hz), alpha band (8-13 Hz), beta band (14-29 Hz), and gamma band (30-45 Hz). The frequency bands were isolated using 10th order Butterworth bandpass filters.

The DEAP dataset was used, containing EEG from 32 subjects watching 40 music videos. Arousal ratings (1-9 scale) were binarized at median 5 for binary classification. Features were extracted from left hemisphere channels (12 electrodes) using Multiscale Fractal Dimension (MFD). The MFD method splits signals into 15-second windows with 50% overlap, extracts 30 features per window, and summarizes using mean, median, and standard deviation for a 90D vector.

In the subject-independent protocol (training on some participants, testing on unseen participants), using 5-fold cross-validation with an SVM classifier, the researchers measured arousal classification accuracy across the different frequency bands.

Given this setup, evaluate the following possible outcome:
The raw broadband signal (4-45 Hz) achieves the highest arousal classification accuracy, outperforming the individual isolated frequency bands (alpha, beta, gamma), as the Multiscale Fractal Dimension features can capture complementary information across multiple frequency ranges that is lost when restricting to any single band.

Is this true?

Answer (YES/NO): NO